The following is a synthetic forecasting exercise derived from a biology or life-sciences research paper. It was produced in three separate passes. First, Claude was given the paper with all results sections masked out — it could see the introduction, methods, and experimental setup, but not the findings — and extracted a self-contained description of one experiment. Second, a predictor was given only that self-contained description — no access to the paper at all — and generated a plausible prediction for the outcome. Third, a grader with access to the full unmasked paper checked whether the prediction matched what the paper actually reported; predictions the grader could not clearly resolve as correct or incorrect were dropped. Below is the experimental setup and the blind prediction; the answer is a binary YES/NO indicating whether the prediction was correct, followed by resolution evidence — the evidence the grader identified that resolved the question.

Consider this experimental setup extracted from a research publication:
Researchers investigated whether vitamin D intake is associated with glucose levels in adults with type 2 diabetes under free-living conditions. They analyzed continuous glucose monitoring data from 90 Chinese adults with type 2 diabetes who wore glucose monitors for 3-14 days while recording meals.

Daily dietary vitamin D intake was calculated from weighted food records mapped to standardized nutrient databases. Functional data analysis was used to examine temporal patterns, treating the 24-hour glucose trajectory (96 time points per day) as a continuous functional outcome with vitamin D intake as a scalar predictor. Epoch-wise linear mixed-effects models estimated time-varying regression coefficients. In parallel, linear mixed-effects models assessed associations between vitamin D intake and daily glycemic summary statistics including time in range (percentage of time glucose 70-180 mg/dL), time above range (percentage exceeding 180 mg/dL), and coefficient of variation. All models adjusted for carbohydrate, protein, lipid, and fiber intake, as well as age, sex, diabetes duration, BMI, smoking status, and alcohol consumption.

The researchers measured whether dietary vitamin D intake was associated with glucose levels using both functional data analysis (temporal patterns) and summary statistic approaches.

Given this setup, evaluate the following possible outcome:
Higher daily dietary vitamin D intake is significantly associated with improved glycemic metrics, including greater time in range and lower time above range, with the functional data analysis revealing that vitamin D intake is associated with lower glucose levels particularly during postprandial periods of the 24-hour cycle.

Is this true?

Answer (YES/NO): NO